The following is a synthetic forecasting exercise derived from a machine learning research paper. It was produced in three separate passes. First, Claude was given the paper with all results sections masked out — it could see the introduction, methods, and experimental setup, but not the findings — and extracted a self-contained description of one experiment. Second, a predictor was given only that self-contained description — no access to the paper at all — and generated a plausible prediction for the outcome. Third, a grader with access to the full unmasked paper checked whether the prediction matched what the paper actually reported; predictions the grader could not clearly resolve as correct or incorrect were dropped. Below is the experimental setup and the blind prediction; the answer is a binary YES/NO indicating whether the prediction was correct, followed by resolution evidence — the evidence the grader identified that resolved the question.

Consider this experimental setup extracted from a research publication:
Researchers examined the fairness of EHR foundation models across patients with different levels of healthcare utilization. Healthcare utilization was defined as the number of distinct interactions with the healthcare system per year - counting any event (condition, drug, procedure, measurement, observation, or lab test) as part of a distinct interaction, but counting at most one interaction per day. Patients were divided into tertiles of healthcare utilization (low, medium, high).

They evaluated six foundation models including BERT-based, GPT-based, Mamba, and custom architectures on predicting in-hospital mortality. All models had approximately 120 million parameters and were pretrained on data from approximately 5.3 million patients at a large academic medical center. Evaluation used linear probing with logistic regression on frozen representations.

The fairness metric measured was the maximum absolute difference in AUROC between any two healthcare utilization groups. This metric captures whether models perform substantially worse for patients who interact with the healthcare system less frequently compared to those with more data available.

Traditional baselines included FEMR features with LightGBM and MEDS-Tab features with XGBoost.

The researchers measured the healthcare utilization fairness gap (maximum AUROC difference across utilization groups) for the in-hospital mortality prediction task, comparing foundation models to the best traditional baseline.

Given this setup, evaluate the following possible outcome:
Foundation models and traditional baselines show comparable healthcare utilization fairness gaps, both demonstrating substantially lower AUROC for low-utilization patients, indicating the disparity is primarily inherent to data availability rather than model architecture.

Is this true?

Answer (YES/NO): NO